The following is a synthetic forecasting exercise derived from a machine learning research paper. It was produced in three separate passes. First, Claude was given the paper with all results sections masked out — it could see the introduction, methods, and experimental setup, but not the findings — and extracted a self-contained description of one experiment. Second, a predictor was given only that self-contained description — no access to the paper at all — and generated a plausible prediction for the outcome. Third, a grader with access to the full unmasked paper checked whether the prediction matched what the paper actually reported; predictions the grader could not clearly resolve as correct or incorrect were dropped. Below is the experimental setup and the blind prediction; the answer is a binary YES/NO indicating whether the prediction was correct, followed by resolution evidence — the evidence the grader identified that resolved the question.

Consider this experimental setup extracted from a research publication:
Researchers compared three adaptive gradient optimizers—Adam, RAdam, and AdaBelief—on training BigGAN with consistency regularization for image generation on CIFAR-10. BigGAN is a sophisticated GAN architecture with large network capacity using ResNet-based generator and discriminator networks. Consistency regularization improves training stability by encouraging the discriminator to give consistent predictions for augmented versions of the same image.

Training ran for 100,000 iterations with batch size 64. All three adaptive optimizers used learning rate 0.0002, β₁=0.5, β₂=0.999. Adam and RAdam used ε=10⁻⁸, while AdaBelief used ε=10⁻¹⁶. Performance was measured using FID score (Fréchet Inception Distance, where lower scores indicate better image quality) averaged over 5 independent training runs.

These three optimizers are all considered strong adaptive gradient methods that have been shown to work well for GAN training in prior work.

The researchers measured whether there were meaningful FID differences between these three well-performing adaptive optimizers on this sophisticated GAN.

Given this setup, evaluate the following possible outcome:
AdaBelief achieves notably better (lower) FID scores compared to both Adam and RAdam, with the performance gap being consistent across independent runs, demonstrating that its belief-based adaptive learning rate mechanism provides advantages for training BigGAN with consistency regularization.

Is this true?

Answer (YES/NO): NO